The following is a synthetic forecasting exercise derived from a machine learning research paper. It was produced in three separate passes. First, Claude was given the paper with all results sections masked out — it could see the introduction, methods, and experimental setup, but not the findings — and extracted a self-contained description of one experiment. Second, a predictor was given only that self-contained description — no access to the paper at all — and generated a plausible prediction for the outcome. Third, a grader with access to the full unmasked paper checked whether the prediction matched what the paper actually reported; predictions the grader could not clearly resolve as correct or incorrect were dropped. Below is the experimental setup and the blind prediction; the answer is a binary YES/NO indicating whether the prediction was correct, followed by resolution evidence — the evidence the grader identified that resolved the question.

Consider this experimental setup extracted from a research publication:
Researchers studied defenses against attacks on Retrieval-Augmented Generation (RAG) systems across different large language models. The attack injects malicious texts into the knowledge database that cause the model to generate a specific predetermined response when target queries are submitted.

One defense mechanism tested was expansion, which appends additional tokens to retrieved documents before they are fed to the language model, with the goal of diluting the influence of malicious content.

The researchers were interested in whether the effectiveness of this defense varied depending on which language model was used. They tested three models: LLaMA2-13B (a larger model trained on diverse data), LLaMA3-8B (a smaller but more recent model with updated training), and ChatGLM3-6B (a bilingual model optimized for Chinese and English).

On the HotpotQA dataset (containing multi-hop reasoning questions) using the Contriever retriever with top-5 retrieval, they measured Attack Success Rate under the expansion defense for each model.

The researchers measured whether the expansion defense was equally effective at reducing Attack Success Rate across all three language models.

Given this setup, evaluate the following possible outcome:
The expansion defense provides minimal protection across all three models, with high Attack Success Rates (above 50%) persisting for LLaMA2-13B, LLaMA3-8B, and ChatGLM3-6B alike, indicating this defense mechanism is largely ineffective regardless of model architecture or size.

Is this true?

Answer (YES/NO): YES